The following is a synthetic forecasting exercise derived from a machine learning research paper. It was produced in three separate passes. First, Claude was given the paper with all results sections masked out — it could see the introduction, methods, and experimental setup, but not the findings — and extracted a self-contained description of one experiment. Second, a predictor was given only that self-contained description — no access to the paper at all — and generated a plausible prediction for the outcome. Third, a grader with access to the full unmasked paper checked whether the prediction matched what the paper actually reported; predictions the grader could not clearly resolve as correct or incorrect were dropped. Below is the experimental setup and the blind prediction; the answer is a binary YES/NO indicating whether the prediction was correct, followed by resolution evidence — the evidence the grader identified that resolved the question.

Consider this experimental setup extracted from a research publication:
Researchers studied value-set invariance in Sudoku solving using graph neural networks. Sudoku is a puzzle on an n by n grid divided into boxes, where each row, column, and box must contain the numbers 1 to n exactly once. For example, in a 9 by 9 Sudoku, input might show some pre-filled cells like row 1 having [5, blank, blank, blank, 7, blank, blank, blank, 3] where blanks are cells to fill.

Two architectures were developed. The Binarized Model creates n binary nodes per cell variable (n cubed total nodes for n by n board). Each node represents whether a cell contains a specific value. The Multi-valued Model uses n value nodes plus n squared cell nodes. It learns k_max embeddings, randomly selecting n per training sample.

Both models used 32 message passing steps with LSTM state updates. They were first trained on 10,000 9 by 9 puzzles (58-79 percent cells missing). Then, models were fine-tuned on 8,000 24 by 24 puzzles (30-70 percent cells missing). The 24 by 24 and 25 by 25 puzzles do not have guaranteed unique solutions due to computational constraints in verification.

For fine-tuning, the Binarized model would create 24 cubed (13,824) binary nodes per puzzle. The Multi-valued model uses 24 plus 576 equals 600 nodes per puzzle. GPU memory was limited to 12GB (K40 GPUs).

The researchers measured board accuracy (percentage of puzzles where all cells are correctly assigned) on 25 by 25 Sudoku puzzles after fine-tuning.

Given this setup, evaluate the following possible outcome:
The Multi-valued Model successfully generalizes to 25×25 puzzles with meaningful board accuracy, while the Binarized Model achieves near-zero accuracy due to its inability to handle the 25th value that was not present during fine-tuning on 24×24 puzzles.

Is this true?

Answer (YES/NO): NO